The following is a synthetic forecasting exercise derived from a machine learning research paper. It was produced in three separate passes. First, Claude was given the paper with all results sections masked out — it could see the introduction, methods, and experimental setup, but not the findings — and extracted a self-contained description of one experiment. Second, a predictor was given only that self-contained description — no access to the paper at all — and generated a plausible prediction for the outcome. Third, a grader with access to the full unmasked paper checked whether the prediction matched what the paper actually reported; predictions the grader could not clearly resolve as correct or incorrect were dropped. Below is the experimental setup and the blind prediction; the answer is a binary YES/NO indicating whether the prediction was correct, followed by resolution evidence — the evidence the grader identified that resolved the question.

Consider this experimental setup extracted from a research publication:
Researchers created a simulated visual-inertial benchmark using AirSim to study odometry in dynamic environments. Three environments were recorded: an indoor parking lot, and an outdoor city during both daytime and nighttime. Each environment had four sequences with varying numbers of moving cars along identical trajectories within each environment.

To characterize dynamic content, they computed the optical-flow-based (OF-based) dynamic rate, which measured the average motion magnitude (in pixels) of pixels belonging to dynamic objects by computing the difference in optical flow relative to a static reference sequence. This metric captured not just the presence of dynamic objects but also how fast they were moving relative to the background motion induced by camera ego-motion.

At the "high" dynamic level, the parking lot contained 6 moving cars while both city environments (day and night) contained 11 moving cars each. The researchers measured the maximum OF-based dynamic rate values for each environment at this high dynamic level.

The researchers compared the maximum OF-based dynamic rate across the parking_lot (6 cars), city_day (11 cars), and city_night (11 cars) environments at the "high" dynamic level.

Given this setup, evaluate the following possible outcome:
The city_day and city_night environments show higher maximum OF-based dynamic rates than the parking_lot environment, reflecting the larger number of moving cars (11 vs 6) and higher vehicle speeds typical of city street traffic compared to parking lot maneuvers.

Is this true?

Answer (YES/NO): NO